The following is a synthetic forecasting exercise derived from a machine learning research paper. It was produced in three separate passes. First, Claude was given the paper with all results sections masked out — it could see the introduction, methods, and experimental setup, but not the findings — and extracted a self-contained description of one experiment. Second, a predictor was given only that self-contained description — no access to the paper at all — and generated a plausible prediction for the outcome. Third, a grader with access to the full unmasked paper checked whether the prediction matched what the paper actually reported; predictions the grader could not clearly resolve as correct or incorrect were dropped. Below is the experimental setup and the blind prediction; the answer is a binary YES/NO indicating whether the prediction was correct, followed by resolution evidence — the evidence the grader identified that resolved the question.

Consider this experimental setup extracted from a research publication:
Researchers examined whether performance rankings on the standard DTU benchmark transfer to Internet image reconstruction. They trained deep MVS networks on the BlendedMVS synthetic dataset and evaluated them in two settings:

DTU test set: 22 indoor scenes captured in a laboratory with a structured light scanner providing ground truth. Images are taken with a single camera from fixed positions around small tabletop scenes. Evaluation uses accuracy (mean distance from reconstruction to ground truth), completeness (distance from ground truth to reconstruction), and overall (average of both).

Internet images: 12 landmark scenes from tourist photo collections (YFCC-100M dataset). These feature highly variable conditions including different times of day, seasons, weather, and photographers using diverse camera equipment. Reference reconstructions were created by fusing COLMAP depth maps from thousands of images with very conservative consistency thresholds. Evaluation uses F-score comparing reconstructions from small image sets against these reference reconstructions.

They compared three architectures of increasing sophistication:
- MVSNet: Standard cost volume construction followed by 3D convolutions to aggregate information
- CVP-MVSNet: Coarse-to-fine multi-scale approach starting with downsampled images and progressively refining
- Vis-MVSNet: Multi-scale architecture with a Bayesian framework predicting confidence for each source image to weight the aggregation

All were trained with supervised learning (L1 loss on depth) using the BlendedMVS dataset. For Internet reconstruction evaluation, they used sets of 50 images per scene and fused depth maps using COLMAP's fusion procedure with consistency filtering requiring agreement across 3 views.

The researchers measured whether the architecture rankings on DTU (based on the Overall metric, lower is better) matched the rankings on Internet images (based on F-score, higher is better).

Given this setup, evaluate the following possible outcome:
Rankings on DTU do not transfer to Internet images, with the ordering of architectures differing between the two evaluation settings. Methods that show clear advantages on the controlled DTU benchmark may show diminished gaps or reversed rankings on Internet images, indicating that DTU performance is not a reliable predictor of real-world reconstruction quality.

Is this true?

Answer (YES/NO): YES